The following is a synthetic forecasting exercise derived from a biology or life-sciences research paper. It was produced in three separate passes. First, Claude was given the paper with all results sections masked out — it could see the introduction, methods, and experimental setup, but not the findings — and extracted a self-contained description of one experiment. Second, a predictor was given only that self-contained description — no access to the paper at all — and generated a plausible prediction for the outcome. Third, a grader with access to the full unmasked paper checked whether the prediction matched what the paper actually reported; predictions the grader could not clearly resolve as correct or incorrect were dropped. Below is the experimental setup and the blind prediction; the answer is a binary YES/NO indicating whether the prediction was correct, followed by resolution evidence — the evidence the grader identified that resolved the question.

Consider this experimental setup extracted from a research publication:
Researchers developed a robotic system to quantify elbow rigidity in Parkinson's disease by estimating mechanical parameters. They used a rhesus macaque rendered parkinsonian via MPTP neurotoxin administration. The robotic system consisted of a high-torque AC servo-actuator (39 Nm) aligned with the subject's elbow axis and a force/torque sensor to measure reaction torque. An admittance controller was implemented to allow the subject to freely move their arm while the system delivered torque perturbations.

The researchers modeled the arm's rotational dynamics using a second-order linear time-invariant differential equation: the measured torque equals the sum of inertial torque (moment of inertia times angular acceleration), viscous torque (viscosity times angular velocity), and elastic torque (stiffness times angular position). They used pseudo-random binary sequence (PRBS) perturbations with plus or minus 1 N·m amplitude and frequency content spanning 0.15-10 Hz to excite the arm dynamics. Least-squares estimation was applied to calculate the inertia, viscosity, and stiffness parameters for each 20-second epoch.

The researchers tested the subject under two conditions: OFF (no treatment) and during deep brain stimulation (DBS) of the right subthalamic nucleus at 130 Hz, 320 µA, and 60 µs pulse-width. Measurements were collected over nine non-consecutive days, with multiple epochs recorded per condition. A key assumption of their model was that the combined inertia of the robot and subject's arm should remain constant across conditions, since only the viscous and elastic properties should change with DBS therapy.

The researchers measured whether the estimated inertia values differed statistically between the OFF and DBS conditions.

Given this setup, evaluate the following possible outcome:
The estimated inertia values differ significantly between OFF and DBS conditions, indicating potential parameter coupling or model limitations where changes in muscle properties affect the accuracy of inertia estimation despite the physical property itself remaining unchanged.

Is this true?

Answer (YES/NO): NO